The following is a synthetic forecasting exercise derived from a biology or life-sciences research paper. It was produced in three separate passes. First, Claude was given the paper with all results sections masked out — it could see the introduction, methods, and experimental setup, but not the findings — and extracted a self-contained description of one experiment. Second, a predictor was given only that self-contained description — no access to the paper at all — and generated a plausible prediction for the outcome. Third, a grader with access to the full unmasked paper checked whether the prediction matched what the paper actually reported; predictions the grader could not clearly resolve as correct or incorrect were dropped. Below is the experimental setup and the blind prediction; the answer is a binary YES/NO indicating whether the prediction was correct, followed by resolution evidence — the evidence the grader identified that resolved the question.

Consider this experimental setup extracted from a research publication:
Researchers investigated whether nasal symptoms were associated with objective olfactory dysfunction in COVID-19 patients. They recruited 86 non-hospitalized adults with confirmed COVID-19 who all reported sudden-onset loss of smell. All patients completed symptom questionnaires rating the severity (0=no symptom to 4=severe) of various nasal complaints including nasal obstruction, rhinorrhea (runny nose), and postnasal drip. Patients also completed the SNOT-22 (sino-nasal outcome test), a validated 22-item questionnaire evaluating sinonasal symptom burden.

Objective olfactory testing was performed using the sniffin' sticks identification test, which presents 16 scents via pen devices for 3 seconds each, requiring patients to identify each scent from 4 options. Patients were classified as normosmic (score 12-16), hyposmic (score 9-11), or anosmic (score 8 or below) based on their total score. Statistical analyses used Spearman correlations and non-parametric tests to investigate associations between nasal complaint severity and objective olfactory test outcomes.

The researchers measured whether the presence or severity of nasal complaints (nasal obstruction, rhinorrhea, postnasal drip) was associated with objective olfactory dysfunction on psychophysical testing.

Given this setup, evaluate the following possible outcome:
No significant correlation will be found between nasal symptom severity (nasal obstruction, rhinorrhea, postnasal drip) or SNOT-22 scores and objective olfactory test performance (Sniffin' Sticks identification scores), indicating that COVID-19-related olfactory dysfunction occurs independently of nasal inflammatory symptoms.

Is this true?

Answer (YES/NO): YES